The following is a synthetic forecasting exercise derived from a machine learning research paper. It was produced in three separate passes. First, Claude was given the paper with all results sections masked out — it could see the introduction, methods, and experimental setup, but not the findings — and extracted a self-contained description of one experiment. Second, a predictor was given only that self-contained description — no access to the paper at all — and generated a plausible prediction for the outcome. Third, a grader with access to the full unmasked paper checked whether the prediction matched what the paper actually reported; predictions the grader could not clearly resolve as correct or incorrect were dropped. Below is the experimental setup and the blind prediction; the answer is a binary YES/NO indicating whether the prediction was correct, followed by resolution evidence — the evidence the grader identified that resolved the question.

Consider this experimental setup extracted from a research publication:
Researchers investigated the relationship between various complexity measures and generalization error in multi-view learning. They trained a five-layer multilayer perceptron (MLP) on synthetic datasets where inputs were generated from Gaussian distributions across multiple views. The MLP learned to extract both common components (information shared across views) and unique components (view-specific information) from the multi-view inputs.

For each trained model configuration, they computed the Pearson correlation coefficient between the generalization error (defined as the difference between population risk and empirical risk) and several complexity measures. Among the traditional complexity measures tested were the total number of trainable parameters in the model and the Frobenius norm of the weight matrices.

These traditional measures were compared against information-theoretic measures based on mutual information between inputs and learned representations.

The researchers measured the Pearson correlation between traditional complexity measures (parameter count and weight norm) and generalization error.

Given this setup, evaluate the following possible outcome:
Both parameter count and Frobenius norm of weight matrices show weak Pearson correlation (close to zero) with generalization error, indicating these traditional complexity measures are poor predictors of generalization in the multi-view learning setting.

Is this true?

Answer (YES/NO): YES